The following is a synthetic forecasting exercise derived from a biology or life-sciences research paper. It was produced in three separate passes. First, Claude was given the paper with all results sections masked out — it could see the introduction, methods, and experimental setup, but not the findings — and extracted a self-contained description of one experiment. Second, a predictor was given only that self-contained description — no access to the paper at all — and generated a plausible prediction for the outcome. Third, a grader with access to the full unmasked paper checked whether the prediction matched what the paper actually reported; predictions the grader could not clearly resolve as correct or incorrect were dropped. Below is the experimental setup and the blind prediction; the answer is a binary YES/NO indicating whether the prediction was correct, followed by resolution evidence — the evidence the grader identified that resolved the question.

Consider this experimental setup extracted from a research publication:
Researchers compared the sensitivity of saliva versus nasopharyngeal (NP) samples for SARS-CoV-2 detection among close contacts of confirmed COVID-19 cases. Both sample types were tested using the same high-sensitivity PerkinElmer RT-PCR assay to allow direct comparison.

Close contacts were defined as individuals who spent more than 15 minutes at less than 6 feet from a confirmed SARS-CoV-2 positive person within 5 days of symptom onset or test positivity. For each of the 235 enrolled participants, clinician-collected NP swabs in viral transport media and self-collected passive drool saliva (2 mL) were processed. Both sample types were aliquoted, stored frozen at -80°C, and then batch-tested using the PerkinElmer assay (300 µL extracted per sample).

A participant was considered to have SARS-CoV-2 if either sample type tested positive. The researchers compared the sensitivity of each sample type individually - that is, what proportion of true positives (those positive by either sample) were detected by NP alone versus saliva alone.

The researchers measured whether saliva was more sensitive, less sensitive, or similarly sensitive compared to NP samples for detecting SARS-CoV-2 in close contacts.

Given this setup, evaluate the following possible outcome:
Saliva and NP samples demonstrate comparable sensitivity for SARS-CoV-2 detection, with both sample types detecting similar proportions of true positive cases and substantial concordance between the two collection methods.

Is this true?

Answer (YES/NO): NO